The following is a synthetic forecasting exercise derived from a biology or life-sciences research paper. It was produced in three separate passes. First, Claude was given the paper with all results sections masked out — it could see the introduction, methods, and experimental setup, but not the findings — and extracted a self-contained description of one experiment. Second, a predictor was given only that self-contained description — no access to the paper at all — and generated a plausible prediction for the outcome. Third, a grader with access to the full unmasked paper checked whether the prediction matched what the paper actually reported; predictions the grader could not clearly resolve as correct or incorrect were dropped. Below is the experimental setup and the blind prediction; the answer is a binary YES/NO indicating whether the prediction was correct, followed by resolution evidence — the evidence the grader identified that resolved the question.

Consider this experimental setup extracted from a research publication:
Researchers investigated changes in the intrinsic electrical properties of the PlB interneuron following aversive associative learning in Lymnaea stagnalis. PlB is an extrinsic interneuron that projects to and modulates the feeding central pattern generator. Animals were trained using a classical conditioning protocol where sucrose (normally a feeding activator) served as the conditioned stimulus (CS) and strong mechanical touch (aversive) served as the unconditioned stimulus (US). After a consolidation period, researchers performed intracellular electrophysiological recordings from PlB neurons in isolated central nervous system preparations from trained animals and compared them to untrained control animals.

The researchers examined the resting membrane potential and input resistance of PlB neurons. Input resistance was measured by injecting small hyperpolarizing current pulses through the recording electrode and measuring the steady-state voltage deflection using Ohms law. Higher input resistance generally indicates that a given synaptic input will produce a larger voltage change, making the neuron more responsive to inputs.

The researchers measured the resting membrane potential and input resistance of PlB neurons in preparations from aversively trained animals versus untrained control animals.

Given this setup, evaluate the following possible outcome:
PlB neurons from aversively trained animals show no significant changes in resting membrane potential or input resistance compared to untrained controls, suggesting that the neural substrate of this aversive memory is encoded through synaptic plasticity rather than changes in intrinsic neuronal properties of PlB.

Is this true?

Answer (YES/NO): NO